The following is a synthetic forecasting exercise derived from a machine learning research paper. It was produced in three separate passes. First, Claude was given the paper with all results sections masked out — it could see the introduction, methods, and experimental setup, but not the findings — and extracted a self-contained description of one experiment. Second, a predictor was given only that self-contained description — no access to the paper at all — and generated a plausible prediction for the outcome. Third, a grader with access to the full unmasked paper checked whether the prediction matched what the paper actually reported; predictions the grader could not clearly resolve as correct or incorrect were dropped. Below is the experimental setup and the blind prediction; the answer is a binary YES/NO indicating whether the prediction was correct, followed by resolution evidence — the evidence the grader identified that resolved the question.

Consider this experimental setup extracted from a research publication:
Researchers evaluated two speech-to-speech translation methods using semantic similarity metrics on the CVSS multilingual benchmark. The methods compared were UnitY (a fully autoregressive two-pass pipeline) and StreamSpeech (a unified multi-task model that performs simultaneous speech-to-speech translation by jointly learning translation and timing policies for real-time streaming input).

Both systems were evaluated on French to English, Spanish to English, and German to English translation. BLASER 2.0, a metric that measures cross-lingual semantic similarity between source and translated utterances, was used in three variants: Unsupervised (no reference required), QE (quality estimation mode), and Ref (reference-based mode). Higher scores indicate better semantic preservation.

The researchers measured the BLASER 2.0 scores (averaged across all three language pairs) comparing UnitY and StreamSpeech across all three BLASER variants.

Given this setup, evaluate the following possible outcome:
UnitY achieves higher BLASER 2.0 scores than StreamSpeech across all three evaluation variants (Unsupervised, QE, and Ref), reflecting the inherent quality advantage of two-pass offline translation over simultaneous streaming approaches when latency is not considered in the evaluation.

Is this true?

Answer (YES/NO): NO